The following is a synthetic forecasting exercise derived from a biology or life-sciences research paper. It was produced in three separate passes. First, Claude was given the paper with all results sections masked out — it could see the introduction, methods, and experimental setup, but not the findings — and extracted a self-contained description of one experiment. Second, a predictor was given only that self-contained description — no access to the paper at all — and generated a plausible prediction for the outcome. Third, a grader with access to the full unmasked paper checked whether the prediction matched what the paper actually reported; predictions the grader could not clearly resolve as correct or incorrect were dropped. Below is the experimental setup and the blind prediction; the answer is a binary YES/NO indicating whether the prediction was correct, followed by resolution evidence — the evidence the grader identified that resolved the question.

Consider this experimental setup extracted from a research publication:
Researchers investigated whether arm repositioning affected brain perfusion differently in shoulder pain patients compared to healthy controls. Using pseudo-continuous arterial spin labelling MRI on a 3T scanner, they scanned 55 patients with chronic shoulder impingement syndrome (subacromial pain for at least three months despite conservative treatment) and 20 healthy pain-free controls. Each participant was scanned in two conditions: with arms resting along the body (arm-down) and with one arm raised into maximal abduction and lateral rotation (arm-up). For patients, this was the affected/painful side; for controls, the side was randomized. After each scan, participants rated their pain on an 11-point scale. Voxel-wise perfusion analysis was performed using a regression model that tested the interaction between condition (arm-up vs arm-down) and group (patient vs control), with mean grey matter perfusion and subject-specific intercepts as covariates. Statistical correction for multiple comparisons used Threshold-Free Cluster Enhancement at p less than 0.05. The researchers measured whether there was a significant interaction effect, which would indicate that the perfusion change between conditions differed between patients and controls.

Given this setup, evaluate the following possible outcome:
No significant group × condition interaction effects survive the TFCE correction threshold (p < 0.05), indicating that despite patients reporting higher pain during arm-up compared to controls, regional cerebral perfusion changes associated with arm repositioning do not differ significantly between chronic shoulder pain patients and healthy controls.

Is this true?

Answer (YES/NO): YES